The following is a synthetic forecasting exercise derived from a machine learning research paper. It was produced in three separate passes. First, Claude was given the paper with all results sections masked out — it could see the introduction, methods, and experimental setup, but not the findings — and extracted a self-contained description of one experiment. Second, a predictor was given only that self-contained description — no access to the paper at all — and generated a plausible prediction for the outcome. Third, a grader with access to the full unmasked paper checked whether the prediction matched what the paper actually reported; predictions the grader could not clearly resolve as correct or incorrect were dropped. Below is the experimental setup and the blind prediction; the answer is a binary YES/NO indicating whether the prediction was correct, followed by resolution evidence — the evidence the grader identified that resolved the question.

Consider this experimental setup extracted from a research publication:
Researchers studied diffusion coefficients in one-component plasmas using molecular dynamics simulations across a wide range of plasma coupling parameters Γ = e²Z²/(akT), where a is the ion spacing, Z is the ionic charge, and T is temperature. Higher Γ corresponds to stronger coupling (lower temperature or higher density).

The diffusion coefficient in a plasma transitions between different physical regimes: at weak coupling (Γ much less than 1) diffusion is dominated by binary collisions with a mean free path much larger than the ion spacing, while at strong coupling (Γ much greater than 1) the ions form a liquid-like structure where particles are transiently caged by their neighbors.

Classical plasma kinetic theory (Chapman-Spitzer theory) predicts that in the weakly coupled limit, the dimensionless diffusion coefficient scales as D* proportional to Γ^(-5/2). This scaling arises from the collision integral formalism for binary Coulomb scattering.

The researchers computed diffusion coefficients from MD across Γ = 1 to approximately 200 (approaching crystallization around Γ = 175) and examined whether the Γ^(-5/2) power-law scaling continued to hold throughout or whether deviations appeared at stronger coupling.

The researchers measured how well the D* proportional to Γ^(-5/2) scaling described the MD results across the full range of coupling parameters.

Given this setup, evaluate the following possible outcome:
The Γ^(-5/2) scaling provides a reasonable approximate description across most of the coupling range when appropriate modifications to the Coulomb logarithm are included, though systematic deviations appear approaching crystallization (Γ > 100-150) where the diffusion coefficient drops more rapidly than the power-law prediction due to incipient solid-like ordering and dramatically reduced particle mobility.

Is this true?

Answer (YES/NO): NO